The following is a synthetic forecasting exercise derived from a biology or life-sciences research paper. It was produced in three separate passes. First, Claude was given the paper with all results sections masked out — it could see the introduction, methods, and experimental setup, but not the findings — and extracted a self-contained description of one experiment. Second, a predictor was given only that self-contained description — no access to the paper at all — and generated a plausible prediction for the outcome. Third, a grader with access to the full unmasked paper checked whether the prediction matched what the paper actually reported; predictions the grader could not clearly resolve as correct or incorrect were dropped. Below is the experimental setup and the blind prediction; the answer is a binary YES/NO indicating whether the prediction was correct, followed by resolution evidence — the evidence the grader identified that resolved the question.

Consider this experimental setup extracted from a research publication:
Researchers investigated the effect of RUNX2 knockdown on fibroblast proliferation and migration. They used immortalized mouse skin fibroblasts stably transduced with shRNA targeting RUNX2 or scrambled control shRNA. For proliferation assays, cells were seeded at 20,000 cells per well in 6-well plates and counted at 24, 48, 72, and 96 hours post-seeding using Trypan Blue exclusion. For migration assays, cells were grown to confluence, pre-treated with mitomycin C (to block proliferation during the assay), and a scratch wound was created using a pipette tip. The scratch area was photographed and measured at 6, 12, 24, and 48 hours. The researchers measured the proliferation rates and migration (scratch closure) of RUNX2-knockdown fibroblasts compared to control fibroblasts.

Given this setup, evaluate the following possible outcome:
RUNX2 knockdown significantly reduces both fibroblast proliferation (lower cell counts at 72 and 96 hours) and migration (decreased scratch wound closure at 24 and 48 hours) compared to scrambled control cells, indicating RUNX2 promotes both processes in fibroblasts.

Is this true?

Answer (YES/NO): YES